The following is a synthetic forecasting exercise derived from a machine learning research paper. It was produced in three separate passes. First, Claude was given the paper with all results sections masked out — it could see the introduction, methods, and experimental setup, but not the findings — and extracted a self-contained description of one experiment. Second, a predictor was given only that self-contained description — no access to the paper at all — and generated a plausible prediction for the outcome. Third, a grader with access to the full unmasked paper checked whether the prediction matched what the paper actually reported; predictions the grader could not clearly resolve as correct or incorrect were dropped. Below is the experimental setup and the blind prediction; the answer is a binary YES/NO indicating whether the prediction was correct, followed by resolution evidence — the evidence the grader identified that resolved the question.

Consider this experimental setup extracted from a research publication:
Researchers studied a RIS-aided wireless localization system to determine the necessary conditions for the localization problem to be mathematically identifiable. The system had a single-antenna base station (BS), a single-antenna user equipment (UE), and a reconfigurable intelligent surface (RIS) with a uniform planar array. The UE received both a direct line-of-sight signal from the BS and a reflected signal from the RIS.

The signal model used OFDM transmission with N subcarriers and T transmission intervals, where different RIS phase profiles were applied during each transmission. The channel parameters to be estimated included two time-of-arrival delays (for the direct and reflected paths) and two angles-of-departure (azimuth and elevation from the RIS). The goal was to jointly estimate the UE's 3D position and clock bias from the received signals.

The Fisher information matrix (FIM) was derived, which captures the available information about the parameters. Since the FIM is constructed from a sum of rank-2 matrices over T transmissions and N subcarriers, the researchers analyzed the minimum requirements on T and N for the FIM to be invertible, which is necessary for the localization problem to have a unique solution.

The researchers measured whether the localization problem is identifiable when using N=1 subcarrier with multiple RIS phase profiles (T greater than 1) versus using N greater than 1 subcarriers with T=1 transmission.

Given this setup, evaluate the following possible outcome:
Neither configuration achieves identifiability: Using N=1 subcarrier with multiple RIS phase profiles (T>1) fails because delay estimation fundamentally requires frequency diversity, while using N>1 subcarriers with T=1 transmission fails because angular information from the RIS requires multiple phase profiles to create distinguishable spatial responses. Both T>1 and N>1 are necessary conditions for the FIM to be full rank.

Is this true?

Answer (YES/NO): YES